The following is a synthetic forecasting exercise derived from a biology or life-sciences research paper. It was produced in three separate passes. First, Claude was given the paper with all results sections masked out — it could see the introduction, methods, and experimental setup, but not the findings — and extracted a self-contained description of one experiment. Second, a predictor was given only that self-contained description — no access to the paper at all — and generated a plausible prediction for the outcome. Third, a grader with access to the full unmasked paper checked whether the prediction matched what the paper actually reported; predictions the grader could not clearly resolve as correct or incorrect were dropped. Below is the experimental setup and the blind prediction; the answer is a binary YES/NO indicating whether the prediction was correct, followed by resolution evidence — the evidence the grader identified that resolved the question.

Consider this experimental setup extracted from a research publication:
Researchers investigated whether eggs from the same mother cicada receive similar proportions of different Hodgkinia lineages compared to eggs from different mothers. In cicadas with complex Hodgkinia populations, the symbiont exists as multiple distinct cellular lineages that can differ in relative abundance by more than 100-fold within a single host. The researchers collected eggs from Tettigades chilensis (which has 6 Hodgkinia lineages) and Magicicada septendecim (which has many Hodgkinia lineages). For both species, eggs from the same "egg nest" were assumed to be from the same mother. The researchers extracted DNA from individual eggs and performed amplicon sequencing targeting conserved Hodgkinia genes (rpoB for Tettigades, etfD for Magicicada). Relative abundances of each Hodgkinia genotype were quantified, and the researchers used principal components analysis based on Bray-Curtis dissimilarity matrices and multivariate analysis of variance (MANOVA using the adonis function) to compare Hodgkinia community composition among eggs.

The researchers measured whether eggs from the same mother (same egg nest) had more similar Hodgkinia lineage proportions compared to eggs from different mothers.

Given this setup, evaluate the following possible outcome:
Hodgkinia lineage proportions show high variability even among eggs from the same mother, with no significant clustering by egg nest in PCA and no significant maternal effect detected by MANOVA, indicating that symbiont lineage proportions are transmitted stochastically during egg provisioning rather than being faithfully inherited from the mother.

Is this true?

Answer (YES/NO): NO